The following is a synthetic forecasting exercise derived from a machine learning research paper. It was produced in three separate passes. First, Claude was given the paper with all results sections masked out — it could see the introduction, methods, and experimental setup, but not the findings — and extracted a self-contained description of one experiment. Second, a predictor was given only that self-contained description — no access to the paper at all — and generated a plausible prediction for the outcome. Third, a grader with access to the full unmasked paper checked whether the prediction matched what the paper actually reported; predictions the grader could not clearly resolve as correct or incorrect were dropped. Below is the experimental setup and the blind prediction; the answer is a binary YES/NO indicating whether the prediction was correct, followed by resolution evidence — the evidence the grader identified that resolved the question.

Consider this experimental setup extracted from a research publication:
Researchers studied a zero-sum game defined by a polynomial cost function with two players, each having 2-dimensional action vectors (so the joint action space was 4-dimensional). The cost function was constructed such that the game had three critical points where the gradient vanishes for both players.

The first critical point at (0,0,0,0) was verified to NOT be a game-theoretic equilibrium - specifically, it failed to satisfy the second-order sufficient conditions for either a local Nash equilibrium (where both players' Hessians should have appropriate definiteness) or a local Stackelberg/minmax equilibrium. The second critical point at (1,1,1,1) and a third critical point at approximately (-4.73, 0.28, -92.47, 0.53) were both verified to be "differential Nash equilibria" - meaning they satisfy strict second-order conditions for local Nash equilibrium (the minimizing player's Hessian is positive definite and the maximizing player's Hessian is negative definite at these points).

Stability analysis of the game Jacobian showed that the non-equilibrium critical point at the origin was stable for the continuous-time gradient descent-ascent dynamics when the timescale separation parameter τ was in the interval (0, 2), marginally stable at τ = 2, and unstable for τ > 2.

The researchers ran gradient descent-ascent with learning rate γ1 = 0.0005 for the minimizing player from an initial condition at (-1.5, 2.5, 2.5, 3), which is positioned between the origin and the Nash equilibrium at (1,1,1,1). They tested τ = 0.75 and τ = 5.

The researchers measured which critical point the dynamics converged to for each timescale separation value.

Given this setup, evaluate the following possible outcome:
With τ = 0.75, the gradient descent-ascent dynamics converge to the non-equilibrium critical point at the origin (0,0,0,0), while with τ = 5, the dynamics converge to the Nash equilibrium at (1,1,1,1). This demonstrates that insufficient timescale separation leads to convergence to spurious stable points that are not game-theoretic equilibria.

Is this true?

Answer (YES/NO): YES